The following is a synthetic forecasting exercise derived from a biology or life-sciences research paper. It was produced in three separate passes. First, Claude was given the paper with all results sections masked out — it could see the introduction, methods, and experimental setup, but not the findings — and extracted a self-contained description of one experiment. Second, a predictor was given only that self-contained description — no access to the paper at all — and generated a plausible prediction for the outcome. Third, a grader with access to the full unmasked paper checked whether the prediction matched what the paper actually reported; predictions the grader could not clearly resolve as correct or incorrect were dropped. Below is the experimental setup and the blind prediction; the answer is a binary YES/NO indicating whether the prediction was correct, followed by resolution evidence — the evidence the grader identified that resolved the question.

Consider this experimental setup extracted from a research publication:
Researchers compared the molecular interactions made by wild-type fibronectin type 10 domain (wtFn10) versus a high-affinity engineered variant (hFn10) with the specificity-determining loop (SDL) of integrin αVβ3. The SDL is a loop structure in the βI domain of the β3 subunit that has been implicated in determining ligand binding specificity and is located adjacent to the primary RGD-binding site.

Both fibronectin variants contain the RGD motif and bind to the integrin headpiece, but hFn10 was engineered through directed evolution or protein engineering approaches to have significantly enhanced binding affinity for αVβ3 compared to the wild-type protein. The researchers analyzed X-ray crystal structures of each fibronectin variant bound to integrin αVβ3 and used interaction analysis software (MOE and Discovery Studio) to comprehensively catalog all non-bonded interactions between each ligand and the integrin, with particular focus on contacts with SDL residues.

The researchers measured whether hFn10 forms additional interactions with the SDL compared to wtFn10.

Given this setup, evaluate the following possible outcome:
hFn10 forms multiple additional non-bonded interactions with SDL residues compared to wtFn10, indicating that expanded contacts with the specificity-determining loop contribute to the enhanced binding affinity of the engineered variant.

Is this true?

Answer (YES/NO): YES